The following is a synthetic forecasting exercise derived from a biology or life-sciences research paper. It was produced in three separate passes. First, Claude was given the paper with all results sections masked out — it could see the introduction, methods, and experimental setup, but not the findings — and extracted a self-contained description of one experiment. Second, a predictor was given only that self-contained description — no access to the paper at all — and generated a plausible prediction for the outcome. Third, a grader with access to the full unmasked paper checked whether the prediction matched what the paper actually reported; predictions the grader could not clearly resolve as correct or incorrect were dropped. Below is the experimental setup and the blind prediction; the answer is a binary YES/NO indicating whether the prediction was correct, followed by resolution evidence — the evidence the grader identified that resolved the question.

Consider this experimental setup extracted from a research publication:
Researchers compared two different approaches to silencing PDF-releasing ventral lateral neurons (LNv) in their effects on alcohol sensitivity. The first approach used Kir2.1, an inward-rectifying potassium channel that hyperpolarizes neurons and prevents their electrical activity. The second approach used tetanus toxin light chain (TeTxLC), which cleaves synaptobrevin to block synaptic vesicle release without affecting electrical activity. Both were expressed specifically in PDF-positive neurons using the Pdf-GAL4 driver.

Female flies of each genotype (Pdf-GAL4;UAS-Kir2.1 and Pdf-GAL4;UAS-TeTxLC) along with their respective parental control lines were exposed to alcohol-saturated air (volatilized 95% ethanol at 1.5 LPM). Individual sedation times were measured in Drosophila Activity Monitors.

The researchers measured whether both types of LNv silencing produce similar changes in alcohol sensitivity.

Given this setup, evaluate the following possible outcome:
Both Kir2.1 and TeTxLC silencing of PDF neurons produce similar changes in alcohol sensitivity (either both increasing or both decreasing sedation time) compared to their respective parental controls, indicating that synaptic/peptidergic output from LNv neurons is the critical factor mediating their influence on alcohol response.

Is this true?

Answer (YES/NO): NO